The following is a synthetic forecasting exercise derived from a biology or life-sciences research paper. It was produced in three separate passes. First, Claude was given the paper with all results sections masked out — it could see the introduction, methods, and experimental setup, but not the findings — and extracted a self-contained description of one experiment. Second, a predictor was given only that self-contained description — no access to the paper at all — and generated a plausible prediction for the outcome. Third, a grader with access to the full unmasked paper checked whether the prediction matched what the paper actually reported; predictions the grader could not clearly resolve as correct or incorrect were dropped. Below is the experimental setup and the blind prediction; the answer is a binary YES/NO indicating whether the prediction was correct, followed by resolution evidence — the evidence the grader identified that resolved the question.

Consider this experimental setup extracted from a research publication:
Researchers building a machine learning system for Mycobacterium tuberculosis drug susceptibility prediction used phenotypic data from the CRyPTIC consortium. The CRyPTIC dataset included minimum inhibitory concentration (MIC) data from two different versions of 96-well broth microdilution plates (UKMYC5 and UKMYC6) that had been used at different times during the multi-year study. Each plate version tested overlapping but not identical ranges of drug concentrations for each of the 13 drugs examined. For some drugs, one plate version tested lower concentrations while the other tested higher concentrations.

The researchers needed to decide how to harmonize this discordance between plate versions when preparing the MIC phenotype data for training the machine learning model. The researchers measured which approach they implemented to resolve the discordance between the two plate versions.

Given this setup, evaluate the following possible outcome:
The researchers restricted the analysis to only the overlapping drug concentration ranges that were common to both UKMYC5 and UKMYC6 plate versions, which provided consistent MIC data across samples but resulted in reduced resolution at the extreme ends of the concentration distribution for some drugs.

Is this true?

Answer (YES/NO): YES